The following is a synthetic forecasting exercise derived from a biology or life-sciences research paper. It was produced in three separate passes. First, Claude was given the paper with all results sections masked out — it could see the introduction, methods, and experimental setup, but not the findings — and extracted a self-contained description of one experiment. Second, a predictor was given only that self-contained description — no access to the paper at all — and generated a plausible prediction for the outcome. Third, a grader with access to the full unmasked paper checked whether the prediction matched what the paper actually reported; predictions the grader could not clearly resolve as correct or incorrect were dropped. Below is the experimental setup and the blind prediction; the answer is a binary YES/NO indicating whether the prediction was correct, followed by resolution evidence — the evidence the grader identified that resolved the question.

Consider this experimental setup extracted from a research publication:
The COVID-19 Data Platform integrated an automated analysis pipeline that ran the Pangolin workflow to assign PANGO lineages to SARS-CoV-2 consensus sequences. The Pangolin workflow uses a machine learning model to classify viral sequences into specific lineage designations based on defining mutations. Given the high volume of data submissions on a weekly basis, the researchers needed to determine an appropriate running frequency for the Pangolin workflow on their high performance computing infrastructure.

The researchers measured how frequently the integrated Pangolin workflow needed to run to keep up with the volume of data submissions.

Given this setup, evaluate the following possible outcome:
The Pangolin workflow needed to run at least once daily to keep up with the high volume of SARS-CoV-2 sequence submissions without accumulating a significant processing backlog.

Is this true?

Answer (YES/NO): NO